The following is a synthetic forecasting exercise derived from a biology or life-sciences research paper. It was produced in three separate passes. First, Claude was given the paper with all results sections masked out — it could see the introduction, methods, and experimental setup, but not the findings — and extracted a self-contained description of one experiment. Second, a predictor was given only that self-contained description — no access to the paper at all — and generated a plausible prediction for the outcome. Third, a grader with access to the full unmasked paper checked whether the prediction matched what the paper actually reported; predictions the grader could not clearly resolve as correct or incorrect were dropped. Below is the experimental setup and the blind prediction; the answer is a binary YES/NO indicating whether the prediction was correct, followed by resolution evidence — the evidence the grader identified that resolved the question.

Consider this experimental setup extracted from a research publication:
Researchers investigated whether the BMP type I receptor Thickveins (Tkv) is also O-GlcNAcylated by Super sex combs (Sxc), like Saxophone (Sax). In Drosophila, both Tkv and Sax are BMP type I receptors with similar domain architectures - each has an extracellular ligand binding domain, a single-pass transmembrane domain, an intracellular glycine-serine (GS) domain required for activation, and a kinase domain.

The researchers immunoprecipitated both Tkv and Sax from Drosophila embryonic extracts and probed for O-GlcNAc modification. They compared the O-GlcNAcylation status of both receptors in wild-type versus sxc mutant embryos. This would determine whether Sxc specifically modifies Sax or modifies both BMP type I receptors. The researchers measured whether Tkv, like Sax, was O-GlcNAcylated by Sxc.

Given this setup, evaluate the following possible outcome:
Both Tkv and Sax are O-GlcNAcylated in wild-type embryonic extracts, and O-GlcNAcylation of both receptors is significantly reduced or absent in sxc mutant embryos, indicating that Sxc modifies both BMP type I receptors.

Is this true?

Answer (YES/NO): NO